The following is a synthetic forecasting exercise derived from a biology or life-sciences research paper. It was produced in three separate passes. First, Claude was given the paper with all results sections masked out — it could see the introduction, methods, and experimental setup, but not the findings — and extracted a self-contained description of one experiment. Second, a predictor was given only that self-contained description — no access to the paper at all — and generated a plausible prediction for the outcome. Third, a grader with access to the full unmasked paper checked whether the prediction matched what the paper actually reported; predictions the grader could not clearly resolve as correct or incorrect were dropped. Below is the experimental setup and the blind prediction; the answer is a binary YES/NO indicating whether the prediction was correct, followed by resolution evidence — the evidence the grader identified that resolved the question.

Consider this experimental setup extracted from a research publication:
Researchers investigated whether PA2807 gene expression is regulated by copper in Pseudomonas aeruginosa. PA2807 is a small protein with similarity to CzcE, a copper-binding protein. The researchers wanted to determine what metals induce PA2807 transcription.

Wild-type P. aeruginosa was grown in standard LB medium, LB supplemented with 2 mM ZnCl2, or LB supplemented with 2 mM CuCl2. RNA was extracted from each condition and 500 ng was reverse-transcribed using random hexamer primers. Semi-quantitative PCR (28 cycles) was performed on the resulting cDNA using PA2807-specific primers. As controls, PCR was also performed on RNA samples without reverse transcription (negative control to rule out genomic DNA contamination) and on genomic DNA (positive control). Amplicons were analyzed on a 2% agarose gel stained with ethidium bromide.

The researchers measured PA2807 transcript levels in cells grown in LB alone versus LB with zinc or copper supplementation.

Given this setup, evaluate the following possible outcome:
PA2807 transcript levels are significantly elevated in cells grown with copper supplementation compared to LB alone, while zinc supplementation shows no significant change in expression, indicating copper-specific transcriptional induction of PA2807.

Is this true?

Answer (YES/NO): NO